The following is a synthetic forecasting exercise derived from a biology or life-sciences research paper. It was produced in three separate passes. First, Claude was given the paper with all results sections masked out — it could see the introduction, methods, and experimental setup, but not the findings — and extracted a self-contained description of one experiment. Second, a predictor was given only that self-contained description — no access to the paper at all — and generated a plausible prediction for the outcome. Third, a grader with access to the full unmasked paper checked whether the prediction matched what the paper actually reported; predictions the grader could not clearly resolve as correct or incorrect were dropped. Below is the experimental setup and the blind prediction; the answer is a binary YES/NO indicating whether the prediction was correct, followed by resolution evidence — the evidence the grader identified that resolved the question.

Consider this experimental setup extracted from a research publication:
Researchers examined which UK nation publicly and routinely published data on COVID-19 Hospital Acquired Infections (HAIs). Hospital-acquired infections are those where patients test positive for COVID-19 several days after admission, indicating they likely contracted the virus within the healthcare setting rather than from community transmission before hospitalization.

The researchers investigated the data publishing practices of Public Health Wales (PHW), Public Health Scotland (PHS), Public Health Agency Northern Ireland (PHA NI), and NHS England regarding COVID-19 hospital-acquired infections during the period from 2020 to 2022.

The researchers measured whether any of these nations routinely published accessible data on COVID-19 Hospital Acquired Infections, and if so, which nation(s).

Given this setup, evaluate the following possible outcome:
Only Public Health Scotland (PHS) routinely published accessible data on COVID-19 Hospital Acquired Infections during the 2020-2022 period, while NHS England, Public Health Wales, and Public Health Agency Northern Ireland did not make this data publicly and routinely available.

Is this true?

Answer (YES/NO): NO